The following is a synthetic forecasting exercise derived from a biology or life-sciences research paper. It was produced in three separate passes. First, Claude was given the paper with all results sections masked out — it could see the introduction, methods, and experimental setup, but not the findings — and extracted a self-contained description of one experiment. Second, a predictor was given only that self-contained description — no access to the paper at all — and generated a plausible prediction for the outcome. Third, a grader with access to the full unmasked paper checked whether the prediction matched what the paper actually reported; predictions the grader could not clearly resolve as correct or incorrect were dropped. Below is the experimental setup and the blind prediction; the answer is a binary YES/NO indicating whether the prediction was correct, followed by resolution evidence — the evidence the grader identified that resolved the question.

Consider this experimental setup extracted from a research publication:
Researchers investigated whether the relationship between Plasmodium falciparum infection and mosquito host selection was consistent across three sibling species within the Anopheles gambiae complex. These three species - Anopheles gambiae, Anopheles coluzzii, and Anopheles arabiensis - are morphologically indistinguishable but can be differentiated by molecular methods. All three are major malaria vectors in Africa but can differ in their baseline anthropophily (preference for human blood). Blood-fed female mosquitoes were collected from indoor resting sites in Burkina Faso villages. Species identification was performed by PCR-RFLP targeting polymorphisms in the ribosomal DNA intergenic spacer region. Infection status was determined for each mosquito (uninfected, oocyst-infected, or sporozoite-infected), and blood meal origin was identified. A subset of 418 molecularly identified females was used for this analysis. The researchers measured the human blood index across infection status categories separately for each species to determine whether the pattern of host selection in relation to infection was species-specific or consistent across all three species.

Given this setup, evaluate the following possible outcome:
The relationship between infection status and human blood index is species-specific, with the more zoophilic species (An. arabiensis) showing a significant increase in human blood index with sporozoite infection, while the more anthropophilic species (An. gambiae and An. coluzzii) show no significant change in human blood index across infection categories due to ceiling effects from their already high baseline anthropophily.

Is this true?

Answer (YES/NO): NO